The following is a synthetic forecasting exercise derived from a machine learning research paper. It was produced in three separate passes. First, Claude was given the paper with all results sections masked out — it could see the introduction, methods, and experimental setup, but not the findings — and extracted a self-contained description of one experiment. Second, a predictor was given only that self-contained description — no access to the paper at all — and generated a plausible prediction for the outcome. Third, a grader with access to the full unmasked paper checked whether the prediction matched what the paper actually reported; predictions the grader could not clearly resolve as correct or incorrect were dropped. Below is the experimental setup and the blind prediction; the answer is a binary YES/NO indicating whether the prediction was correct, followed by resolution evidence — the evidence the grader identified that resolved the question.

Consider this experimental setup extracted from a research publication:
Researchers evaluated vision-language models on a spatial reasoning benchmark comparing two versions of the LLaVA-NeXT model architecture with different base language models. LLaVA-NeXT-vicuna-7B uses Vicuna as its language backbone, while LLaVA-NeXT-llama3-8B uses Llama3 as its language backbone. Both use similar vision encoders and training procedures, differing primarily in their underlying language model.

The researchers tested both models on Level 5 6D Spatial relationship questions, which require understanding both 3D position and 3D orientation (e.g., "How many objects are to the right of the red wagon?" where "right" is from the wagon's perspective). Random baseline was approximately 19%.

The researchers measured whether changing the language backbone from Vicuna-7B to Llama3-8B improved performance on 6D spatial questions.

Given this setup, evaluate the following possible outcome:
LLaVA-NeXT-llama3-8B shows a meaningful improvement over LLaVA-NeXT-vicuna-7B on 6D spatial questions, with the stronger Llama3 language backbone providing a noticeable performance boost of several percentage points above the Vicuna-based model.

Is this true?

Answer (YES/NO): NO